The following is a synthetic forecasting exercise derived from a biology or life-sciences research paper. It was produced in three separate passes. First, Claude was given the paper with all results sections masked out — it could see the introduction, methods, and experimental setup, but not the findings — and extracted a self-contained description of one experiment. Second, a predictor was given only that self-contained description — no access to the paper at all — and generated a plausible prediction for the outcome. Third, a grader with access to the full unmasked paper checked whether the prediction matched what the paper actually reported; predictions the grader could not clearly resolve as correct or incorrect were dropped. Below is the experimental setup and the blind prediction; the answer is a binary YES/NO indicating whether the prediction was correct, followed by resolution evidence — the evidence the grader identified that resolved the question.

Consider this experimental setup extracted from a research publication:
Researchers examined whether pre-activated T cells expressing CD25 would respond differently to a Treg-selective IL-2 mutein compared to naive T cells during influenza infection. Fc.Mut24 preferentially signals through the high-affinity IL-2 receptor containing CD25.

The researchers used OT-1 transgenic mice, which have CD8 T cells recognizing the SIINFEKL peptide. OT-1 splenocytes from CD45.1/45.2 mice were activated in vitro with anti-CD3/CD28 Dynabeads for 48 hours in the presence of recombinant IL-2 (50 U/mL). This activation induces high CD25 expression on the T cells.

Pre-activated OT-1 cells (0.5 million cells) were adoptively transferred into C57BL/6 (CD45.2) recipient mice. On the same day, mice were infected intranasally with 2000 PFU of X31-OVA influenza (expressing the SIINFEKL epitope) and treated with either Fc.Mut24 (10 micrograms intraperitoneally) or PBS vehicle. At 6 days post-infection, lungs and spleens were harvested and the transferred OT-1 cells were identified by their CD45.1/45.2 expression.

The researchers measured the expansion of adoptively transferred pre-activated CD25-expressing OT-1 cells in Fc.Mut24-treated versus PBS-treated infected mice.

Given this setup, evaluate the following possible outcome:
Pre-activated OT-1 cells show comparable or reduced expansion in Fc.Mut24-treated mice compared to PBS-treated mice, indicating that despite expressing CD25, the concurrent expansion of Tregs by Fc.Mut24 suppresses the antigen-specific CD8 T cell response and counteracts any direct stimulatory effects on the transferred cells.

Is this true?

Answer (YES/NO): NO